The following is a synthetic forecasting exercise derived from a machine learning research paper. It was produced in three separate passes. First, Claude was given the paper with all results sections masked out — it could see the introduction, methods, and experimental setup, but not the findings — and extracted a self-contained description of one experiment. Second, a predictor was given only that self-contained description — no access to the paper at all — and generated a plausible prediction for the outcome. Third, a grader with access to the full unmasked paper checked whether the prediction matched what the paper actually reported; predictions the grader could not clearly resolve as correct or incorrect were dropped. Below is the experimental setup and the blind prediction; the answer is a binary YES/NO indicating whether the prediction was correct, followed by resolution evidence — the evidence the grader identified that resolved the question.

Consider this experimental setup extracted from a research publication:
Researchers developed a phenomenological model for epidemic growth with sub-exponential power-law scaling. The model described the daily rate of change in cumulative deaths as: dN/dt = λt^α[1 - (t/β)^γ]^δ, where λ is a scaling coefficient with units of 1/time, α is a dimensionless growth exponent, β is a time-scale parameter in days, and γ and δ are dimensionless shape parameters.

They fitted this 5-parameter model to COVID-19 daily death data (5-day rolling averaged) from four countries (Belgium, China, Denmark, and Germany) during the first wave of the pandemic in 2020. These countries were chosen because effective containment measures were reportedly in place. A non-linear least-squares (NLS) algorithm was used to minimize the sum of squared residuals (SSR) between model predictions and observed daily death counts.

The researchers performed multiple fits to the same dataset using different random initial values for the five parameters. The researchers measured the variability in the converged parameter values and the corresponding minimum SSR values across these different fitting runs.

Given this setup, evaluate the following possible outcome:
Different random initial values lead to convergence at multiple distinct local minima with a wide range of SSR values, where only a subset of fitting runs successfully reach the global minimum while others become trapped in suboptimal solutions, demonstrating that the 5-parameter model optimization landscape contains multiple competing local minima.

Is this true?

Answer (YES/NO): NO